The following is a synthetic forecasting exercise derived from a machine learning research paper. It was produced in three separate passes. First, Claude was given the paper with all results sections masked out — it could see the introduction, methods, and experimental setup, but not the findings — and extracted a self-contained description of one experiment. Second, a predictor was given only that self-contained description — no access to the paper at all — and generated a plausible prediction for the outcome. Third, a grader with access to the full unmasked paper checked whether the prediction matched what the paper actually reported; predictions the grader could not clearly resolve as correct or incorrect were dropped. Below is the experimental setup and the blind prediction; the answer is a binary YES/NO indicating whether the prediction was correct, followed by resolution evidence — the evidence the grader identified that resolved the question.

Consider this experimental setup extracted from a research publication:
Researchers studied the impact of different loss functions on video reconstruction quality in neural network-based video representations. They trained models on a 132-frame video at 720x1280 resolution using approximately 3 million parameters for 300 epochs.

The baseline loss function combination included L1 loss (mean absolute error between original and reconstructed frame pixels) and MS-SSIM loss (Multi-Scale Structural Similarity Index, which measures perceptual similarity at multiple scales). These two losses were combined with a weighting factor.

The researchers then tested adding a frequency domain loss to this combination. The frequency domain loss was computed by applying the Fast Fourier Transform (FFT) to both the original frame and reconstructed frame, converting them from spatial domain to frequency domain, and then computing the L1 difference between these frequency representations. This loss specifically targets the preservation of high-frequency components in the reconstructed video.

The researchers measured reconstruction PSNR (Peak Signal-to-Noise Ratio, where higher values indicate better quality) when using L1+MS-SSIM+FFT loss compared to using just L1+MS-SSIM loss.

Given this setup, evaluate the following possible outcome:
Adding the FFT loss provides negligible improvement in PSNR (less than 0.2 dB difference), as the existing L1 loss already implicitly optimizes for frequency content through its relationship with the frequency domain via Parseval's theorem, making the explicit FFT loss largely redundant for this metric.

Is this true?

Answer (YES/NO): NO